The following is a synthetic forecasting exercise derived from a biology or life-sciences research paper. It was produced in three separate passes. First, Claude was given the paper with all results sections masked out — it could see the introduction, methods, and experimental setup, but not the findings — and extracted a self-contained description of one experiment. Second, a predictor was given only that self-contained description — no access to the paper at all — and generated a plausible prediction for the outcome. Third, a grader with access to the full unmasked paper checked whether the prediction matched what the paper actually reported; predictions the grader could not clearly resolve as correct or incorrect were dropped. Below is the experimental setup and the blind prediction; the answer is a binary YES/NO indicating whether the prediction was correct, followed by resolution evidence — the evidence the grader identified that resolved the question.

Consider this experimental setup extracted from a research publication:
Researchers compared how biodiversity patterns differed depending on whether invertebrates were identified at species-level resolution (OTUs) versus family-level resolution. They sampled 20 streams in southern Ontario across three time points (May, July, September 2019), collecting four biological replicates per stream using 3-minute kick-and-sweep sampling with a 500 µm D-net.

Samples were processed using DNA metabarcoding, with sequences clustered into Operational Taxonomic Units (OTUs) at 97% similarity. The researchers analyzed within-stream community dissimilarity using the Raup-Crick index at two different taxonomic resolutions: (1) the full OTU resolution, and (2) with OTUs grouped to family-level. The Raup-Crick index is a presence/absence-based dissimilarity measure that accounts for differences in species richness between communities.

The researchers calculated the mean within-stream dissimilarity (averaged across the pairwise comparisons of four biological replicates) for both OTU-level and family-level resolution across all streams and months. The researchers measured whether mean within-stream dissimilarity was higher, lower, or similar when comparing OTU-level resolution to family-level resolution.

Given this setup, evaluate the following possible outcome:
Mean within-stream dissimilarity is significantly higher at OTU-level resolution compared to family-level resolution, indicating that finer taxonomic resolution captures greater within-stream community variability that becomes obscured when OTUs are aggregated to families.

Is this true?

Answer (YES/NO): NO